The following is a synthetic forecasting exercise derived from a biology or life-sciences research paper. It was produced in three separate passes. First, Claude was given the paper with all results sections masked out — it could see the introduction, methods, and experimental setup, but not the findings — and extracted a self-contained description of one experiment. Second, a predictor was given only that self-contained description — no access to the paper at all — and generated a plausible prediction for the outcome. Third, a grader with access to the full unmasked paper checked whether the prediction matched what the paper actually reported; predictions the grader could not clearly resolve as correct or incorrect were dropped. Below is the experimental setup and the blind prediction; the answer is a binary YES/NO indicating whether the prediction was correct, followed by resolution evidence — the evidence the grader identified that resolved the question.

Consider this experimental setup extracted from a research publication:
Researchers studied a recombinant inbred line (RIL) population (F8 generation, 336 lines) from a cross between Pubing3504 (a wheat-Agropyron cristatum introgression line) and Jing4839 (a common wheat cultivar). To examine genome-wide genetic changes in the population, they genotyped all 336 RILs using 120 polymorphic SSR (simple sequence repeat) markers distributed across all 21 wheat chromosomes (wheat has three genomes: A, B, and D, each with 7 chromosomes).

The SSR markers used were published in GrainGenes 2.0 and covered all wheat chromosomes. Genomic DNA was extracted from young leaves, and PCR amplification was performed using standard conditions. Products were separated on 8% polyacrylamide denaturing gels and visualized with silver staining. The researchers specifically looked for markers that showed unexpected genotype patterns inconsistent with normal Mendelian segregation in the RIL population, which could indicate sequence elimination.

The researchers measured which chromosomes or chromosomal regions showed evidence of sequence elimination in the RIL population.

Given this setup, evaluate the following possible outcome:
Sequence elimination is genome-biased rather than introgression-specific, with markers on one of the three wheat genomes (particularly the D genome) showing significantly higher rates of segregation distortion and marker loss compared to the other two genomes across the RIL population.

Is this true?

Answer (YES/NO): NO